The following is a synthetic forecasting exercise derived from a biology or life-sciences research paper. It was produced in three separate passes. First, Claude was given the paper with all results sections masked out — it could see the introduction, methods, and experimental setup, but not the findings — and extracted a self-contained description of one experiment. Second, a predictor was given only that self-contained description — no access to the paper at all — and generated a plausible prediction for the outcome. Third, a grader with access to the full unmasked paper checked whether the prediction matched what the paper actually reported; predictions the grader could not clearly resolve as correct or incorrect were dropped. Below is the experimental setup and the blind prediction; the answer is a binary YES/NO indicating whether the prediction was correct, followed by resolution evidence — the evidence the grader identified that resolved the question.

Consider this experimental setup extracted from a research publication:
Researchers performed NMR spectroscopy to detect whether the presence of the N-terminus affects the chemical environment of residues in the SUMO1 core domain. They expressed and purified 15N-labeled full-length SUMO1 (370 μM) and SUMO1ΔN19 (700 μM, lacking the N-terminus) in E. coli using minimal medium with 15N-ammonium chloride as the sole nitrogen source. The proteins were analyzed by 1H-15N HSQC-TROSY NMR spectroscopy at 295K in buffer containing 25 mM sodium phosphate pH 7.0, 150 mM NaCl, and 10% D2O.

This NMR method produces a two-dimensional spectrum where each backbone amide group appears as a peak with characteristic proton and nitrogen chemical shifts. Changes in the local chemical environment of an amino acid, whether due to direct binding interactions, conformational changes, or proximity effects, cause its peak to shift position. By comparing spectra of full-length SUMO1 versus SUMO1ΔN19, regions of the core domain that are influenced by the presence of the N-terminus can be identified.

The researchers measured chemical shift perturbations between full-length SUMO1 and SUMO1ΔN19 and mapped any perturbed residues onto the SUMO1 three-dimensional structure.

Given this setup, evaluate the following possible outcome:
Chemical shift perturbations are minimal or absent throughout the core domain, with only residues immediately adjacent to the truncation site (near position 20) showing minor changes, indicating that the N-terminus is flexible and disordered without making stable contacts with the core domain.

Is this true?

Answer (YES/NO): NO